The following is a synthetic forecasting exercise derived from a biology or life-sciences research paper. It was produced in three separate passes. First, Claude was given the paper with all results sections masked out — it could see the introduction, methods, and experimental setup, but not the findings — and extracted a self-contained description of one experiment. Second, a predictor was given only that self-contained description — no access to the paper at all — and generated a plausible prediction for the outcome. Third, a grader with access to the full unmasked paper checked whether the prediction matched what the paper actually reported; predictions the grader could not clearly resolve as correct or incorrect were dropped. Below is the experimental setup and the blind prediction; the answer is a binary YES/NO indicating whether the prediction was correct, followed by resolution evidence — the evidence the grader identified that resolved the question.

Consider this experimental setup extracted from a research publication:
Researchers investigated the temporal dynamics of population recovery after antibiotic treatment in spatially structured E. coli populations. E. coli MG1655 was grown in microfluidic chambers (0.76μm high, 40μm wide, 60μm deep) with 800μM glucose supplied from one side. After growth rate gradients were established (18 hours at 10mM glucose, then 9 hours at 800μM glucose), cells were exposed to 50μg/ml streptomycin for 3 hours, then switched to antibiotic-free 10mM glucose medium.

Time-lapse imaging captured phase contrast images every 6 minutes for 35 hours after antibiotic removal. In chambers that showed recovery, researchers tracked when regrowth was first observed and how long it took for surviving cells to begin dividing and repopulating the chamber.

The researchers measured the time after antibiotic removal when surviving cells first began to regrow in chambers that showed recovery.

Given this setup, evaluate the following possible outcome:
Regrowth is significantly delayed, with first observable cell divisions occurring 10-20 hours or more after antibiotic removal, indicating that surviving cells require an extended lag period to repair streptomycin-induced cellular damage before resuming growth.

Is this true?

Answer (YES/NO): NO